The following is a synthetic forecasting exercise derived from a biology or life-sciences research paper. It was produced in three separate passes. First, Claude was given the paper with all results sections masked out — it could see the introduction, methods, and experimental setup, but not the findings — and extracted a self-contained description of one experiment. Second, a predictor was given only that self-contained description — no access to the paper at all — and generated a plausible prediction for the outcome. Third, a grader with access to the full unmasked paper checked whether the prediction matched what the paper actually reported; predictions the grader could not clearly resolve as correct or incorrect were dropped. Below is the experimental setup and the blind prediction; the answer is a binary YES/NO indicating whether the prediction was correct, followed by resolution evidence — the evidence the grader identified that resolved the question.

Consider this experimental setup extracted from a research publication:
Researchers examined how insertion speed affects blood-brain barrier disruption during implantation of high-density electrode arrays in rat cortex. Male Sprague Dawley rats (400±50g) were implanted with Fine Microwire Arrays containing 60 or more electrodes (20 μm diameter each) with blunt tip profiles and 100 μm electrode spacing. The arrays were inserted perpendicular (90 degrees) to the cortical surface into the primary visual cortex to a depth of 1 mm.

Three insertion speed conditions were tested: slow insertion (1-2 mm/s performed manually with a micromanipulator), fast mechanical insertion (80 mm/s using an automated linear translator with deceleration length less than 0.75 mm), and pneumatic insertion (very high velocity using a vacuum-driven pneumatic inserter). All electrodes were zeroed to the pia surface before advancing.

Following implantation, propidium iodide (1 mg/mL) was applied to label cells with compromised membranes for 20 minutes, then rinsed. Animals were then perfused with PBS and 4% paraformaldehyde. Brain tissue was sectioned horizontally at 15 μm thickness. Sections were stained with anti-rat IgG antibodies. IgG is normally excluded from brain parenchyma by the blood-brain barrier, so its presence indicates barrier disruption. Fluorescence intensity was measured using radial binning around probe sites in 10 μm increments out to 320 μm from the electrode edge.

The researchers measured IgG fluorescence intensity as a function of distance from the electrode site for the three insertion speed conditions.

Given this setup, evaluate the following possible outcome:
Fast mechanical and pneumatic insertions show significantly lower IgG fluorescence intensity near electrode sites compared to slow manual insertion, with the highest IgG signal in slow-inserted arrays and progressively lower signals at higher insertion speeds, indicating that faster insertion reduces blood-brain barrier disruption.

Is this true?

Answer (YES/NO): NO